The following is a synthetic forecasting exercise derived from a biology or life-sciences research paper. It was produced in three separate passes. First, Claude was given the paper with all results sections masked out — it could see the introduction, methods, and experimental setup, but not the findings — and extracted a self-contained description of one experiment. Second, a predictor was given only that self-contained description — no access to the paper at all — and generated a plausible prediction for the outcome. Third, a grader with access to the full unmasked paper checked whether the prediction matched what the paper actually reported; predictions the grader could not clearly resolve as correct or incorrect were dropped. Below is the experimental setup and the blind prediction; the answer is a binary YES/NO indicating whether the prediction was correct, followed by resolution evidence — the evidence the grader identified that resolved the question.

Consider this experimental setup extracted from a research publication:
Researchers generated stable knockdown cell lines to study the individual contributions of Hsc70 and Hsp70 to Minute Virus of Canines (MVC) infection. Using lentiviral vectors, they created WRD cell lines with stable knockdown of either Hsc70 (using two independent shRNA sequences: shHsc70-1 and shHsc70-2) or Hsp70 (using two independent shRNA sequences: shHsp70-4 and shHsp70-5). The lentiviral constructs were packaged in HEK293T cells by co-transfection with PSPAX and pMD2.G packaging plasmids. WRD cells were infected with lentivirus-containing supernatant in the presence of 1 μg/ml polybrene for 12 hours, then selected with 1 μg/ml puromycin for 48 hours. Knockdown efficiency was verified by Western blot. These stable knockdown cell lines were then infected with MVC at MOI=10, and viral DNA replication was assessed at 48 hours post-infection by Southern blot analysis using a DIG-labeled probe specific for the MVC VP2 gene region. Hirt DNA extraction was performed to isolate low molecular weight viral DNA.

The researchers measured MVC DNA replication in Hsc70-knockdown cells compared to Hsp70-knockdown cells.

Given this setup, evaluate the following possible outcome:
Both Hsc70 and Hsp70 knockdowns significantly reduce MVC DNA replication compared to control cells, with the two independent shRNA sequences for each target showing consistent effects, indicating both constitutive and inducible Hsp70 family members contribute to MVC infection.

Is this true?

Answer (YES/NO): NO